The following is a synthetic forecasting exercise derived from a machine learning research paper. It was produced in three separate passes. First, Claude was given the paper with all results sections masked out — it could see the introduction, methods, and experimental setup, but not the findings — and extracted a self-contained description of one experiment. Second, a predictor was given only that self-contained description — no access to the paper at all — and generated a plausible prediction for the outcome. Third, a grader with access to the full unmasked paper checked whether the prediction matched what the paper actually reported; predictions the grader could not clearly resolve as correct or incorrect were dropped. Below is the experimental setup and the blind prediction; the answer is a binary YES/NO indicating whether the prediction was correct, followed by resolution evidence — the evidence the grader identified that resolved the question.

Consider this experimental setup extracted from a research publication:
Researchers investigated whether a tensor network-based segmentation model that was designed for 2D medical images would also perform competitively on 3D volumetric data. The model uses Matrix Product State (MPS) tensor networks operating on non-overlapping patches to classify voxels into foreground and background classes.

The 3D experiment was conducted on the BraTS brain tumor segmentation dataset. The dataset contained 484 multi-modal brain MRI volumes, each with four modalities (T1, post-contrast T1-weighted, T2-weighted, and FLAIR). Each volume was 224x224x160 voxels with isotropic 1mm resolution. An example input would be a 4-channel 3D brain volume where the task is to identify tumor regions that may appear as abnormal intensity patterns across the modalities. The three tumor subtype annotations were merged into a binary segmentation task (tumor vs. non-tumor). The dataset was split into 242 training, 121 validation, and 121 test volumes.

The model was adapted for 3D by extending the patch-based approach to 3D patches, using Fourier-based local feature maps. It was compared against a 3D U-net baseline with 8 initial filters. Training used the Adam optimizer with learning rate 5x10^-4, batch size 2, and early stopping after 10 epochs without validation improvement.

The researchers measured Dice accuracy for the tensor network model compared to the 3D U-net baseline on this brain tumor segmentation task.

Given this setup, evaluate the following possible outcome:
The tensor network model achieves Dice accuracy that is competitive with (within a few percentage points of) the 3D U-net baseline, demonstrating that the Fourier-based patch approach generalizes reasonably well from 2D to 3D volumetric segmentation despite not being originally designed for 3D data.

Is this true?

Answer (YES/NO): NO